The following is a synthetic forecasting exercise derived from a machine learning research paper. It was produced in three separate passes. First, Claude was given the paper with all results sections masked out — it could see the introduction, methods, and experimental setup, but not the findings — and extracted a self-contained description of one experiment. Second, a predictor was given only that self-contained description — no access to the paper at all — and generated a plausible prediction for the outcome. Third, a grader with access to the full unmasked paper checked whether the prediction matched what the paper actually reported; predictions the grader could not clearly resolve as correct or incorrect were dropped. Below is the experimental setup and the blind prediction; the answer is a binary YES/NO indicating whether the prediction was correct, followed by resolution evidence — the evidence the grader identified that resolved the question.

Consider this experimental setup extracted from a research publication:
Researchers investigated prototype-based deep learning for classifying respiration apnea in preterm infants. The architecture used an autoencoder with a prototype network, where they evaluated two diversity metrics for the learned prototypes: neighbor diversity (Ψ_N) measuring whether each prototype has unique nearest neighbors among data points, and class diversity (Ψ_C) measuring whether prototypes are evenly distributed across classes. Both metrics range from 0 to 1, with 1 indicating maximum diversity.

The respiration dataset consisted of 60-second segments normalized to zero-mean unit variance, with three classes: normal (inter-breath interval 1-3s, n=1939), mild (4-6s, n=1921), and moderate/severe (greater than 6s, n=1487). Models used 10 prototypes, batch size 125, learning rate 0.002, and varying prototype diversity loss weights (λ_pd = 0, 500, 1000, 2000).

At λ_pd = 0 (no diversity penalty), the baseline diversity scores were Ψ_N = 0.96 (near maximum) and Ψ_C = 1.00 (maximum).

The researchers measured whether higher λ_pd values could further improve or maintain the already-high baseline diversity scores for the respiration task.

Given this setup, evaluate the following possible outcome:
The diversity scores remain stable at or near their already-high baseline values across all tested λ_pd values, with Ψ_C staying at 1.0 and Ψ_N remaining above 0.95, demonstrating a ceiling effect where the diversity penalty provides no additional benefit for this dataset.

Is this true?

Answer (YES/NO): NO